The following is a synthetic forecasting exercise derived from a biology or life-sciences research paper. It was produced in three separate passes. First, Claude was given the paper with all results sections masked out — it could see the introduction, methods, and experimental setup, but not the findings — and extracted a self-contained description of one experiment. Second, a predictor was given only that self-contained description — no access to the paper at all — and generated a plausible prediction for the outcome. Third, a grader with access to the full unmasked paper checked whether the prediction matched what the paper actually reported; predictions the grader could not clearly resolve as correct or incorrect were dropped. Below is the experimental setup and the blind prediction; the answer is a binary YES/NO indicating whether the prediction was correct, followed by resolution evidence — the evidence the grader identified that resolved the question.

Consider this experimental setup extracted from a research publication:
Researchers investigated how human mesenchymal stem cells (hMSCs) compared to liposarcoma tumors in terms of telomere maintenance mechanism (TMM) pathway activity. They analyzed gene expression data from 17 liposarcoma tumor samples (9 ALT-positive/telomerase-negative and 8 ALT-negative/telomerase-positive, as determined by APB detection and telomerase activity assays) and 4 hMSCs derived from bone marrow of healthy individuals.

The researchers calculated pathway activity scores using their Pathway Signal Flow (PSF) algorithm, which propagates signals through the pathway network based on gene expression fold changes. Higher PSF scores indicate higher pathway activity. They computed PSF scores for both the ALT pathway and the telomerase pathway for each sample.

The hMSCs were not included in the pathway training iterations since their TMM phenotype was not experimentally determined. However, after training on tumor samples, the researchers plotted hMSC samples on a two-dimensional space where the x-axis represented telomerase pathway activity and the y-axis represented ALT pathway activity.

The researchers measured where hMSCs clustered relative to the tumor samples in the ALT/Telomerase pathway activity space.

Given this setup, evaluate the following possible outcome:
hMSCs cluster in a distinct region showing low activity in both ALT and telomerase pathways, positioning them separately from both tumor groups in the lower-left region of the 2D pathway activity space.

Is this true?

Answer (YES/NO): NO